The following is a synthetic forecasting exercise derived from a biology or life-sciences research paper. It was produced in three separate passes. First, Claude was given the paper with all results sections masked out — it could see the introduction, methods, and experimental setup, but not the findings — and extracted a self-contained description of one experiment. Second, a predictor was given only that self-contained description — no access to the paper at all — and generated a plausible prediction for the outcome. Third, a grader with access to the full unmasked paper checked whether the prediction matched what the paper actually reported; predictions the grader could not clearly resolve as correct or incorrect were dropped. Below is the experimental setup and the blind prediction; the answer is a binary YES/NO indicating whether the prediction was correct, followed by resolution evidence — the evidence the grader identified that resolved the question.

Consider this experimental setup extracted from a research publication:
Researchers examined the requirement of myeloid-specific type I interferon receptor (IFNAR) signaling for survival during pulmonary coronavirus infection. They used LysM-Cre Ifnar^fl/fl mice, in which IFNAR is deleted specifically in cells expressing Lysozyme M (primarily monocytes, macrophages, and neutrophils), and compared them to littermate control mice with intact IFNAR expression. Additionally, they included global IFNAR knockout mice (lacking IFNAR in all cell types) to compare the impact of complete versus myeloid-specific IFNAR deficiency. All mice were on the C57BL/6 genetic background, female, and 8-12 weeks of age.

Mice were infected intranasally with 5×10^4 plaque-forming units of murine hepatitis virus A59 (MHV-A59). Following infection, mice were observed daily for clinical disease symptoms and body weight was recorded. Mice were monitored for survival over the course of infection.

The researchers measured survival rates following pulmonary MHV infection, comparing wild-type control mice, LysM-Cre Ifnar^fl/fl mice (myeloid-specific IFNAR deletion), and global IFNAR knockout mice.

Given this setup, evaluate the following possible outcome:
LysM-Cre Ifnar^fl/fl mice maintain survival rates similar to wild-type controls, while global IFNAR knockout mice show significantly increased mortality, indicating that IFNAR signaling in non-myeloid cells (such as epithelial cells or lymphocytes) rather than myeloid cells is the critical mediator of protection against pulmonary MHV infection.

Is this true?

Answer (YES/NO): NO